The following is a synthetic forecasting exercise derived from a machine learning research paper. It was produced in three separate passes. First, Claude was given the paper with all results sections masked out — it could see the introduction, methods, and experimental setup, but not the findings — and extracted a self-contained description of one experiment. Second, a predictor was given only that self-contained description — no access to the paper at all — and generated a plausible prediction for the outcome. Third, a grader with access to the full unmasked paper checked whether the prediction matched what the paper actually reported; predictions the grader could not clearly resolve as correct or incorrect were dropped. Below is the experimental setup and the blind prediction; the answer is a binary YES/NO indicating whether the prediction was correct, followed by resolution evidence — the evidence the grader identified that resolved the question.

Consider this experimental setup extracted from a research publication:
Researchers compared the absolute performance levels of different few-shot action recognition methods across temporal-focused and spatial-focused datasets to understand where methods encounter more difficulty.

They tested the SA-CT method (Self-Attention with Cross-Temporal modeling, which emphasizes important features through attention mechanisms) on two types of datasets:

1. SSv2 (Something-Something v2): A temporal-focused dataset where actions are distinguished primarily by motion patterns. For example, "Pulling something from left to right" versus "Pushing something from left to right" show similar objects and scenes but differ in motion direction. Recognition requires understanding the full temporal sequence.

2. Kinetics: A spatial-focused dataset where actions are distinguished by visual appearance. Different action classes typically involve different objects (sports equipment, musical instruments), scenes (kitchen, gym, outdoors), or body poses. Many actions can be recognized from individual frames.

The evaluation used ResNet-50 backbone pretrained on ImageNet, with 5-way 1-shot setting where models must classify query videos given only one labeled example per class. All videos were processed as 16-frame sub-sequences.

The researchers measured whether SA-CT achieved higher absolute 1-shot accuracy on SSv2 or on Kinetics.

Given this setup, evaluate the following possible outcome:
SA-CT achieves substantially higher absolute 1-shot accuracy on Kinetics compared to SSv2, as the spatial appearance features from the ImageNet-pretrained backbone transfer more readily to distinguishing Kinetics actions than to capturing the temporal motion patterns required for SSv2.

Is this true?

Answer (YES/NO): YES